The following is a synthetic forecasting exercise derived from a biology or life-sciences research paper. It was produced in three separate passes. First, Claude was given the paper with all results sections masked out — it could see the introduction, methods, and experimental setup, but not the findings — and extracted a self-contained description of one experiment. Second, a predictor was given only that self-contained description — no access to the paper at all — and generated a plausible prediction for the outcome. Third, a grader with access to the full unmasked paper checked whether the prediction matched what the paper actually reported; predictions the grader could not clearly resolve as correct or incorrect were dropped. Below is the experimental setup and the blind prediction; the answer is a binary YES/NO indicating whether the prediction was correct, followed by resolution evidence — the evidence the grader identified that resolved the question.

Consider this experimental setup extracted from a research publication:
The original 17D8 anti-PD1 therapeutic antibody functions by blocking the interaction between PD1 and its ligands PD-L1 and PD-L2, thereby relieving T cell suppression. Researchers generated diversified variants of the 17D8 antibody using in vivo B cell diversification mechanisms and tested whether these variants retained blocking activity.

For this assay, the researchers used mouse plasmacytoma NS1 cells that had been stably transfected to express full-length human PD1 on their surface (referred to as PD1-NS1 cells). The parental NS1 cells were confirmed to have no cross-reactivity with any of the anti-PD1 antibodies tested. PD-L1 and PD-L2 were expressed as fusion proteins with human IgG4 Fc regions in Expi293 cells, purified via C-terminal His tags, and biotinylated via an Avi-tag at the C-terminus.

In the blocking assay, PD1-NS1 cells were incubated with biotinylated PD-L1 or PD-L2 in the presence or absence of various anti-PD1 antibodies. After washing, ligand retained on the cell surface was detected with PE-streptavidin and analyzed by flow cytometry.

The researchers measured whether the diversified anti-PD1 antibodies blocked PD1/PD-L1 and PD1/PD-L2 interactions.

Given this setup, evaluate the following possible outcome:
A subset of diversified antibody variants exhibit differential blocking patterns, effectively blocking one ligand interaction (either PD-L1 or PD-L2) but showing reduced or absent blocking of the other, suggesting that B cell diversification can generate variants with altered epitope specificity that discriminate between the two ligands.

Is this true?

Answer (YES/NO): YES